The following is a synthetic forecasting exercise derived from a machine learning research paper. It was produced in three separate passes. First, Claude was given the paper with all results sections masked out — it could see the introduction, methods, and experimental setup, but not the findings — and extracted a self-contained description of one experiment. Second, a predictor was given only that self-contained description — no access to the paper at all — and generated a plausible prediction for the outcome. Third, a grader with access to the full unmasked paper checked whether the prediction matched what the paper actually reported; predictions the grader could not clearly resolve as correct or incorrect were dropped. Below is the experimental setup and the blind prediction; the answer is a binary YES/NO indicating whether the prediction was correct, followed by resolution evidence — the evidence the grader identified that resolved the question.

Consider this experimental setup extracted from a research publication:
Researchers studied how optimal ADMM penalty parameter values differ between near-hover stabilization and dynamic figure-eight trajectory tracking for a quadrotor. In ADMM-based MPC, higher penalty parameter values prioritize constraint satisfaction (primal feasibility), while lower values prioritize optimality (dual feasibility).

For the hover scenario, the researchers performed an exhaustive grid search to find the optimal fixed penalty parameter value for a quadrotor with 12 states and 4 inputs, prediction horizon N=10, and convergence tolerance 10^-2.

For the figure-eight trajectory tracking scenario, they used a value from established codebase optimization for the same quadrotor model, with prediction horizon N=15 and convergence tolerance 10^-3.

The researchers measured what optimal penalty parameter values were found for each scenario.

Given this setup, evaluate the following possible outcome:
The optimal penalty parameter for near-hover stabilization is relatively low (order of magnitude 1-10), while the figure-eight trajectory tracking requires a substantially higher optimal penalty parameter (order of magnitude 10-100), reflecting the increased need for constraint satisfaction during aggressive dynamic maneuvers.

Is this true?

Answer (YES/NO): NO